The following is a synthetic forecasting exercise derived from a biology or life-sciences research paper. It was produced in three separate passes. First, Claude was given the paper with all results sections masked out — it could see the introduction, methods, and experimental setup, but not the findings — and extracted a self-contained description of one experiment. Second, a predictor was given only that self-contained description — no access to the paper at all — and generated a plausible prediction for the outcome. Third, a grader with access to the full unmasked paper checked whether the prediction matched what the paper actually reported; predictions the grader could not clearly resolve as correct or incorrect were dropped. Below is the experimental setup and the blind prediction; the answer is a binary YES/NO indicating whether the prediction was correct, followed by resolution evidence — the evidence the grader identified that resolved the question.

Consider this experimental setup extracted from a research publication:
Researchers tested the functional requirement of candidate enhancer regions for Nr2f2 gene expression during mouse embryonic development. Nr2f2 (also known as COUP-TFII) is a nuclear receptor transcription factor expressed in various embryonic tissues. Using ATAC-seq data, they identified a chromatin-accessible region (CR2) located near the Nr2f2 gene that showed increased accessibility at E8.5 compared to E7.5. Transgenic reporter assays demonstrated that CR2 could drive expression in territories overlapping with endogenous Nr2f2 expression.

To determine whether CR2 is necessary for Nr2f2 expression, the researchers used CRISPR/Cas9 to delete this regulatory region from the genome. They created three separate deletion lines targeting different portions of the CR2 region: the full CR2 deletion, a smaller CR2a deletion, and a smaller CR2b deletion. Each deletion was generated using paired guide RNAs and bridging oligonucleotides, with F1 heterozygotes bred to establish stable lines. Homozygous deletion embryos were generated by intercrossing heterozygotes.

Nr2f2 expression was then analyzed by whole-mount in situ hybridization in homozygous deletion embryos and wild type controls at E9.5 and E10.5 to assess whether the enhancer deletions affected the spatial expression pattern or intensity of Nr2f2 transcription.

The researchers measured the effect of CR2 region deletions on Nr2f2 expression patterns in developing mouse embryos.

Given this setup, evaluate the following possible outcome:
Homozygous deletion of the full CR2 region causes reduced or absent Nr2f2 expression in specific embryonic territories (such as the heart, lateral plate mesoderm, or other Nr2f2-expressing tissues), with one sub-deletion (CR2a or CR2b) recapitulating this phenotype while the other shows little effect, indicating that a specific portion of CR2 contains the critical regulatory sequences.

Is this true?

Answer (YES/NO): NO